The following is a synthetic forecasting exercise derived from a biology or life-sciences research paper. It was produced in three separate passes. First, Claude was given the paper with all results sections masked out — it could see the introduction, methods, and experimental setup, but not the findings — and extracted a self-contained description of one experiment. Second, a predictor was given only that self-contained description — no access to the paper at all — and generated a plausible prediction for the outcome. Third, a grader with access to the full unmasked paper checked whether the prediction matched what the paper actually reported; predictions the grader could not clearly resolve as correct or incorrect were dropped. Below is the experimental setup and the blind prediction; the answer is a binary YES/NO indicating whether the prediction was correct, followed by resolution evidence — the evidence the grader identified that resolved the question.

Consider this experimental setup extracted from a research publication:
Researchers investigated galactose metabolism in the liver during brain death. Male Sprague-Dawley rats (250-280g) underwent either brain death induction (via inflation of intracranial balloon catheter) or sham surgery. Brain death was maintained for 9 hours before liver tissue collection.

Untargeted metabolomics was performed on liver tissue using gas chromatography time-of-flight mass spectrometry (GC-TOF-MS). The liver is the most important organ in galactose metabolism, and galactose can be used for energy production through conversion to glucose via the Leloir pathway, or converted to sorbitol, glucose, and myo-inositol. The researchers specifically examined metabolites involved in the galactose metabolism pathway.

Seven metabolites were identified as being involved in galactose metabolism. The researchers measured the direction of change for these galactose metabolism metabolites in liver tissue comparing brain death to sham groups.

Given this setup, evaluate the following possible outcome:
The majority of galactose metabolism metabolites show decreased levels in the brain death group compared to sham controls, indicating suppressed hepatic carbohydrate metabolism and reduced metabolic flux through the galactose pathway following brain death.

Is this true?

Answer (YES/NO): YES